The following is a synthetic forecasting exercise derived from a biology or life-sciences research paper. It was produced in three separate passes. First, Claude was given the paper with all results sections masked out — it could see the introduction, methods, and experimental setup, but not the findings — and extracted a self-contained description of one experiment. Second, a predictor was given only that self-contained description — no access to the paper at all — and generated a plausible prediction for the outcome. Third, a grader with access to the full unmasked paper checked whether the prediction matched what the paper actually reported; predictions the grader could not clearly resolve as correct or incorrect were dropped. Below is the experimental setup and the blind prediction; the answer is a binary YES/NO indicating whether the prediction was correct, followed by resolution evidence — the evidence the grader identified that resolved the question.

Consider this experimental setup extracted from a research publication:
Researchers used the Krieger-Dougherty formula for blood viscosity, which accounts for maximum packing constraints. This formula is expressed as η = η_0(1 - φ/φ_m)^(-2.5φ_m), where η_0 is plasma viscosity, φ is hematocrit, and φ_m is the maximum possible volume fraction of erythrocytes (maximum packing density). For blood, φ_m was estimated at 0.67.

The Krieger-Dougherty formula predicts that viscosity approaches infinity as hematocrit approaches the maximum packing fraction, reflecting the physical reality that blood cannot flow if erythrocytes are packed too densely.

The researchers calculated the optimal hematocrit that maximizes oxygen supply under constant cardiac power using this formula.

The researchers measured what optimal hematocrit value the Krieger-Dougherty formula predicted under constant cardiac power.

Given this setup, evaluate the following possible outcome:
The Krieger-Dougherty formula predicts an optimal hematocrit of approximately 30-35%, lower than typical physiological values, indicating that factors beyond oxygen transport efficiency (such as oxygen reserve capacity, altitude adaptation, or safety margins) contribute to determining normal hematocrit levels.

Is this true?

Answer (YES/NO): NO